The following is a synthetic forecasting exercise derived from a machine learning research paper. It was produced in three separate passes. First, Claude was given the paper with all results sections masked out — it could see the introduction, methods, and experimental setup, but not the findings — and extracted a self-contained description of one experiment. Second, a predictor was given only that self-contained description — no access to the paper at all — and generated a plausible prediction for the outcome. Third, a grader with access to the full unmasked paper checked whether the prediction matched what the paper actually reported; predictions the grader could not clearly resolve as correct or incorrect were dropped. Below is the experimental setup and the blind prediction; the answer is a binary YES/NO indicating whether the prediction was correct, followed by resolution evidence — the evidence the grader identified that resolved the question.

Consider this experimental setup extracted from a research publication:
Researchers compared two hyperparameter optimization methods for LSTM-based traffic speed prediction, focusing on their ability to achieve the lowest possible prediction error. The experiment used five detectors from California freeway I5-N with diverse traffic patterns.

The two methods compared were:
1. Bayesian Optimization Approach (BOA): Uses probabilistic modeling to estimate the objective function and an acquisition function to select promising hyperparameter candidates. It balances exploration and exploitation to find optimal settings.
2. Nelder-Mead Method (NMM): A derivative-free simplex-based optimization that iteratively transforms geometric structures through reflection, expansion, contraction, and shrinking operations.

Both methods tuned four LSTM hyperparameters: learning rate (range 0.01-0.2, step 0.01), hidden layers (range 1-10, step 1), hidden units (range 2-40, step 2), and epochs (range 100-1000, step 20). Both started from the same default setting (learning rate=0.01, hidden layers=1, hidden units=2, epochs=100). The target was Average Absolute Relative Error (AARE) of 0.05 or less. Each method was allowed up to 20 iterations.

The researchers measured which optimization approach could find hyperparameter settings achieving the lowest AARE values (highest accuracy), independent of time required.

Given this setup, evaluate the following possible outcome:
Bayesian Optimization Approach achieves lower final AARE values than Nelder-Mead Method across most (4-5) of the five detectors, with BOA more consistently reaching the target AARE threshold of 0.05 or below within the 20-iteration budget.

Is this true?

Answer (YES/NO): NO